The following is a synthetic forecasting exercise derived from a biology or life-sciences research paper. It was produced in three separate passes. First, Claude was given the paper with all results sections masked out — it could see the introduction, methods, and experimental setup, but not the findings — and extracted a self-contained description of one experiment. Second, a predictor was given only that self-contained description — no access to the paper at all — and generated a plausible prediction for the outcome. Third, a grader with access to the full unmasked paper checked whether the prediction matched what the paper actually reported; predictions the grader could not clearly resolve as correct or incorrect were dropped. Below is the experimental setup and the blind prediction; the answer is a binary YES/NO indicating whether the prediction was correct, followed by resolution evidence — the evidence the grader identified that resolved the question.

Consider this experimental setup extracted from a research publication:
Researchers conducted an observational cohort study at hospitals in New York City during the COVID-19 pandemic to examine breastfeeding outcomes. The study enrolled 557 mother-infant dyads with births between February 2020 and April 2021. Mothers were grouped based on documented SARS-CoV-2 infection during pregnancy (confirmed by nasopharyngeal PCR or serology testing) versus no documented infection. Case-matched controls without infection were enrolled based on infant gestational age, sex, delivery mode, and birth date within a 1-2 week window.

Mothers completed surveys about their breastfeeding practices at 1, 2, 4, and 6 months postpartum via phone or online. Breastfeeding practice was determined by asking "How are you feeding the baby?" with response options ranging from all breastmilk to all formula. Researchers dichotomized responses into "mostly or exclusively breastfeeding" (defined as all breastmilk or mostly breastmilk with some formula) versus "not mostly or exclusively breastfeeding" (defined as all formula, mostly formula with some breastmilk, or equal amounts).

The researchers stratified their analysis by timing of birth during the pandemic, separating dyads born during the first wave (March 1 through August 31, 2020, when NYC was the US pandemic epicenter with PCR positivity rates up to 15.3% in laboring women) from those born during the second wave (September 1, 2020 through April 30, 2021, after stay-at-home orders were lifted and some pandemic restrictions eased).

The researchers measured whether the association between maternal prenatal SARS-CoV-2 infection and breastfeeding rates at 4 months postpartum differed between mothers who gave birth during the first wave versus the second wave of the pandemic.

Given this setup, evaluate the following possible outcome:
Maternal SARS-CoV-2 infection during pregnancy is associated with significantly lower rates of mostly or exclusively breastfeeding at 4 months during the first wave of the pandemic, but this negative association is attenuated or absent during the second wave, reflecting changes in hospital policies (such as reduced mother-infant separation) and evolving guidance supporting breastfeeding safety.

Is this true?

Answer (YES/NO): NO